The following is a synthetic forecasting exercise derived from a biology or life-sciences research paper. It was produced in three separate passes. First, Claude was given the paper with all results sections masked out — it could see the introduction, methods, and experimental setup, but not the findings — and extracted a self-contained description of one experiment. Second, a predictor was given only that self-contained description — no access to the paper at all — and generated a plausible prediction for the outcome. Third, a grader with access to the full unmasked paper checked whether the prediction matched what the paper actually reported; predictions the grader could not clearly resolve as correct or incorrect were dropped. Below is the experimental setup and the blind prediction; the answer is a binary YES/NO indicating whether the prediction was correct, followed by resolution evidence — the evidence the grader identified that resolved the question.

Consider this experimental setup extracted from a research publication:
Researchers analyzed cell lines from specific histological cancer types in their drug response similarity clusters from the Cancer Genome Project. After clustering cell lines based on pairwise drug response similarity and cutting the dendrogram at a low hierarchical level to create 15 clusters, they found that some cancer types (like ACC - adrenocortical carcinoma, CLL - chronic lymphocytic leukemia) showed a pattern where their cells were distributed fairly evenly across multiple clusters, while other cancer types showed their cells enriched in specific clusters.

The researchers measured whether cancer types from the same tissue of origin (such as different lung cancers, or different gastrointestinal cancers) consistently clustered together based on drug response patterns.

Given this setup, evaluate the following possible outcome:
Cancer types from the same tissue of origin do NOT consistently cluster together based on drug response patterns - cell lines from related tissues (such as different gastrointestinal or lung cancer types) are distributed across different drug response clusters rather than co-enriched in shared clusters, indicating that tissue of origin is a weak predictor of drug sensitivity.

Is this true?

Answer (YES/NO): YES